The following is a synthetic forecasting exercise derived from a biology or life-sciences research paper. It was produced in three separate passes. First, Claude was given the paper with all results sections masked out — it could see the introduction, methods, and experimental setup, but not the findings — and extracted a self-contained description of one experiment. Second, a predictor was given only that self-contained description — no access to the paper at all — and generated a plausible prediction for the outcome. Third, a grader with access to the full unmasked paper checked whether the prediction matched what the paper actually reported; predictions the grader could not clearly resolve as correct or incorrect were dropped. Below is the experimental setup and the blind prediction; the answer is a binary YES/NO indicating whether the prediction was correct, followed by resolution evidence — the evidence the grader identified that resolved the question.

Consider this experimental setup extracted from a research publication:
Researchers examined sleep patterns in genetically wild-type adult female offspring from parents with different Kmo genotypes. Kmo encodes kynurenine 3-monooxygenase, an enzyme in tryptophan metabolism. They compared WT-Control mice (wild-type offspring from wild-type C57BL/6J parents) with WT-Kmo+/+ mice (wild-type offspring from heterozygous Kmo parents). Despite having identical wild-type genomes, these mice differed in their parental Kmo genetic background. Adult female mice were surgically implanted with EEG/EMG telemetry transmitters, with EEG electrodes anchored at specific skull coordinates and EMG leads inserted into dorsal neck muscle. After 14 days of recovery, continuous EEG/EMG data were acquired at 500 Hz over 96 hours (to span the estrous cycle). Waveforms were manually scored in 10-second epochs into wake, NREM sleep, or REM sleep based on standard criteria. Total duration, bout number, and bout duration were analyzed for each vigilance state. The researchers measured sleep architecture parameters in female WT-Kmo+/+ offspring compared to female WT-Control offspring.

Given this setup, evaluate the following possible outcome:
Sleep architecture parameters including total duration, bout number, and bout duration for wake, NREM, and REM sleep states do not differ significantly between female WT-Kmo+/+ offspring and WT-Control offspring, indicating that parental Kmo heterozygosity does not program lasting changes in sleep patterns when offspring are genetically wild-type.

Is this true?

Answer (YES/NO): NO